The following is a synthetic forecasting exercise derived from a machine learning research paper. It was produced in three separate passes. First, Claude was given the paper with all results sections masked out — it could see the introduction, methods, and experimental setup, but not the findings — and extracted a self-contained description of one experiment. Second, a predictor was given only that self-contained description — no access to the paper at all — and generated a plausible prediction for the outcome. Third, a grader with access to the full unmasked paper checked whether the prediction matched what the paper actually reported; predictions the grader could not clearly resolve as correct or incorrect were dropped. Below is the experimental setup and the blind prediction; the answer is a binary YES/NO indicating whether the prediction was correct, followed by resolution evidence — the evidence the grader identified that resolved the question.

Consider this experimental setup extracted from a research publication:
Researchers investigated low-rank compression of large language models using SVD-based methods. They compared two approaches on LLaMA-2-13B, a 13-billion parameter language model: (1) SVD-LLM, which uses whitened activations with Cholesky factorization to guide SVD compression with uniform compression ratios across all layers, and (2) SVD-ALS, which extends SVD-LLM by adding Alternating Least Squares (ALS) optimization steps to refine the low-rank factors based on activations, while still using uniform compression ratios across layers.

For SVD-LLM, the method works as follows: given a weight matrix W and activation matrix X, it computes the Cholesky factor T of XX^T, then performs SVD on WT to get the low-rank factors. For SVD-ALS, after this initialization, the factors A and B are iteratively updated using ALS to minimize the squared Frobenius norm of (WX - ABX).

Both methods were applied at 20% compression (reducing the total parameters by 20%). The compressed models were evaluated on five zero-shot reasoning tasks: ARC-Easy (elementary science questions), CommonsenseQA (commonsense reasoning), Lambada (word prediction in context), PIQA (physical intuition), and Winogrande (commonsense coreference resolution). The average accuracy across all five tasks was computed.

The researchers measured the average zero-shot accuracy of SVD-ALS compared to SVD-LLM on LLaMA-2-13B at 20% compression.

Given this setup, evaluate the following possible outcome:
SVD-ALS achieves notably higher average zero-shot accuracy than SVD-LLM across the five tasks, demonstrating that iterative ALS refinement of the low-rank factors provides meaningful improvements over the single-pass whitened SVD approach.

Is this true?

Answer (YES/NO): NO